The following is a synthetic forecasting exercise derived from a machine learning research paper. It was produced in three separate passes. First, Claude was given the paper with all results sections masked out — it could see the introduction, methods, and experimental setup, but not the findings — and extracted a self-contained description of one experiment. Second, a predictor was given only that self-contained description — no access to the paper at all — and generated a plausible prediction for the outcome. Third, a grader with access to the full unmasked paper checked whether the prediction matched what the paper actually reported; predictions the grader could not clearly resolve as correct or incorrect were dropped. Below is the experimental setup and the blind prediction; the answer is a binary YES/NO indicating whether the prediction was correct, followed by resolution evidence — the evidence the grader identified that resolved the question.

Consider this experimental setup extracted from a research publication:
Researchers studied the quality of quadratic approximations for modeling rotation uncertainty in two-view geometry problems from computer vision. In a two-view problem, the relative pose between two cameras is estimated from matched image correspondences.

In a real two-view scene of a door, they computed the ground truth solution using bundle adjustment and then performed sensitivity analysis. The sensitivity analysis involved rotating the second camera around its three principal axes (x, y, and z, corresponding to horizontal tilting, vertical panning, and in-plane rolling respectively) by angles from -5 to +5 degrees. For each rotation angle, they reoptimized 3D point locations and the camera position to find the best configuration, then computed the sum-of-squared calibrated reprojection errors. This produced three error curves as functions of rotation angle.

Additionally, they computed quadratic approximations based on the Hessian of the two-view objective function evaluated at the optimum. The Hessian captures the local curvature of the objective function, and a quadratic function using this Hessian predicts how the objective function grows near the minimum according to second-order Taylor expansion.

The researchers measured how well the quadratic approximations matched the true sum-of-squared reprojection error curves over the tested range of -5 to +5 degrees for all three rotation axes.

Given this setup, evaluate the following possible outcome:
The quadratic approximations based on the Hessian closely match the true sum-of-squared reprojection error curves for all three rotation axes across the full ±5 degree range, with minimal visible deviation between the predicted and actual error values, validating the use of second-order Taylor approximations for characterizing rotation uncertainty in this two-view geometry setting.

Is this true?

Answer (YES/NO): YES